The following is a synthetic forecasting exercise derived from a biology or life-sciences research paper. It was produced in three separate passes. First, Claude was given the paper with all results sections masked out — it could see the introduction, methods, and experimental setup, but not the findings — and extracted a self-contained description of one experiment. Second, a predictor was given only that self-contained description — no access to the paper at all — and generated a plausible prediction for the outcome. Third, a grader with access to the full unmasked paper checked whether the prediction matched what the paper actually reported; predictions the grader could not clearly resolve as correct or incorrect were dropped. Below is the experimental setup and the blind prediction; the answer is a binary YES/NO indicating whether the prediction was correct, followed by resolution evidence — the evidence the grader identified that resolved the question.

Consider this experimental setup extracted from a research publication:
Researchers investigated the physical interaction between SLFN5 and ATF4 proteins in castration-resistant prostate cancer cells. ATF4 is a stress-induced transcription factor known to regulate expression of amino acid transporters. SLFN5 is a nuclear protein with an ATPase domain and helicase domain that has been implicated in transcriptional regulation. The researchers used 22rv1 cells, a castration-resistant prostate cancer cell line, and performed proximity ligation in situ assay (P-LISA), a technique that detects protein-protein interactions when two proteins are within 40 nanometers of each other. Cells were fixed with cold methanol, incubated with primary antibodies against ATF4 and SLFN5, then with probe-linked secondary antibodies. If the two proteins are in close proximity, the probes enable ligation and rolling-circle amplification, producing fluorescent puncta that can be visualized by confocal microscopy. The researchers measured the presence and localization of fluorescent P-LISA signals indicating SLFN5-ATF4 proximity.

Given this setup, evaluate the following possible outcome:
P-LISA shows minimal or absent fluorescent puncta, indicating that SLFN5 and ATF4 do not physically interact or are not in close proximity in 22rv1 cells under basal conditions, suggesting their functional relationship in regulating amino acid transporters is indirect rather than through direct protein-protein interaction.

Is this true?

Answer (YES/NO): NO